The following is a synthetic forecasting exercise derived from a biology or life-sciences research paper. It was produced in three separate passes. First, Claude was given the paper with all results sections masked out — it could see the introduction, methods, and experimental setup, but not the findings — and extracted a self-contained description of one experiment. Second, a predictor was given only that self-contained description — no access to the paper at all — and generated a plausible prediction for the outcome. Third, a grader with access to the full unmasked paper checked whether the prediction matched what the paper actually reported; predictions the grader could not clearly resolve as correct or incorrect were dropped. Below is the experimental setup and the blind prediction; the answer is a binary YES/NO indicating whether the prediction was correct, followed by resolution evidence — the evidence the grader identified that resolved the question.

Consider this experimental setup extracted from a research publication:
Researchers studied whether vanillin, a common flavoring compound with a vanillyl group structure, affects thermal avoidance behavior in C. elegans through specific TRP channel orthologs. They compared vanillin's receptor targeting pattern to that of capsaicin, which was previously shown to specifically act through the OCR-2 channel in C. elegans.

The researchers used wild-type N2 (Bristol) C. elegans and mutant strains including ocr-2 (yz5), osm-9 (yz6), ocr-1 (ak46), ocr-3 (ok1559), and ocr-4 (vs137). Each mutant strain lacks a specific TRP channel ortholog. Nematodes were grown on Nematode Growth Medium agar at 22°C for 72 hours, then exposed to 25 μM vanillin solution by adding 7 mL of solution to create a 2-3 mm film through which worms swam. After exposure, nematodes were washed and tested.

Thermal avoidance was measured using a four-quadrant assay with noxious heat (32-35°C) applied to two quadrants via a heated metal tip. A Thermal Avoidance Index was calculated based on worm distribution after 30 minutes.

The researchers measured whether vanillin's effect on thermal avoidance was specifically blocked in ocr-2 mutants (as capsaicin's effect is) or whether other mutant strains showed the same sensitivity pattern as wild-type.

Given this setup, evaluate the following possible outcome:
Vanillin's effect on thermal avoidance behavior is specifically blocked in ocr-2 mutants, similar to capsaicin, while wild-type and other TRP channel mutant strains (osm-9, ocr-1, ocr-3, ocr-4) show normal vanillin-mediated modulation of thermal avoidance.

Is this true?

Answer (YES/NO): NO